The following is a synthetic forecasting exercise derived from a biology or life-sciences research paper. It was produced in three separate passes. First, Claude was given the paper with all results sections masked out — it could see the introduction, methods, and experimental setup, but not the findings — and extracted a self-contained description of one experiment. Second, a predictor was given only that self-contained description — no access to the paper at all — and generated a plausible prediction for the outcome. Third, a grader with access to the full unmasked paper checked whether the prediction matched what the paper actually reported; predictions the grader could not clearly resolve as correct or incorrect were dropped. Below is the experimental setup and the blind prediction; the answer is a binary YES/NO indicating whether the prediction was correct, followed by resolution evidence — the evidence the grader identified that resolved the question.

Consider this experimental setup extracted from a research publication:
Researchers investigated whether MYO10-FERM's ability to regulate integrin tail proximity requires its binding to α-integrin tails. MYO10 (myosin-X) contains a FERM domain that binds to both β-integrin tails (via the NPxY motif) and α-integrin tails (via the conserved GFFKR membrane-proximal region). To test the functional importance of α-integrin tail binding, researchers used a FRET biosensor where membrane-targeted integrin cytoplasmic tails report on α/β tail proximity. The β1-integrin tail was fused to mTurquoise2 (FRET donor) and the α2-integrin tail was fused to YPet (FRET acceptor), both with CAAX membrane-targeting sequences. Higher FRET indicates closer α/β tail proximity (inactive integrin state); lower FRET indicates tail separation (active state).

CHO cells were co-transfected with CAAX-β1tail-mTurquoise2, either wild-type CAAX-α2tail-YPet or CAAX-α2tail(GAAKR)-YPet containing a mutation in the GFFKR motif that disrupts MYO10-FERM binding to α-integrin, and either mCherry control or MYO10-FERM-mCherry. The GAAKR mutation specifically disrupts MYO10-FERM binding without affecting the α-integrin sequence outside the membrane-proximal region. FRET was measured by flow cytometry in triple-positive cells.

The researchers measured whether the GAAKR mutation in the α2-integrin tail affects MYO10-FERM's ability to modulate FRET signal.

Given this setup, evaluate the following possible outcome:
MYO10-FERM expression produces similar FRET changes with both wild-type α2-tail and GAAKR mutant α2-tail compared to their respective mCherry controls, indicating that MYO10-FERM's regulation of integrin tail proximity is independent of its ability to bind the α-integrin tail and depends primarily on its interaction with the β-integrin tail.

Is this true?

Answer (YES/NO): NO